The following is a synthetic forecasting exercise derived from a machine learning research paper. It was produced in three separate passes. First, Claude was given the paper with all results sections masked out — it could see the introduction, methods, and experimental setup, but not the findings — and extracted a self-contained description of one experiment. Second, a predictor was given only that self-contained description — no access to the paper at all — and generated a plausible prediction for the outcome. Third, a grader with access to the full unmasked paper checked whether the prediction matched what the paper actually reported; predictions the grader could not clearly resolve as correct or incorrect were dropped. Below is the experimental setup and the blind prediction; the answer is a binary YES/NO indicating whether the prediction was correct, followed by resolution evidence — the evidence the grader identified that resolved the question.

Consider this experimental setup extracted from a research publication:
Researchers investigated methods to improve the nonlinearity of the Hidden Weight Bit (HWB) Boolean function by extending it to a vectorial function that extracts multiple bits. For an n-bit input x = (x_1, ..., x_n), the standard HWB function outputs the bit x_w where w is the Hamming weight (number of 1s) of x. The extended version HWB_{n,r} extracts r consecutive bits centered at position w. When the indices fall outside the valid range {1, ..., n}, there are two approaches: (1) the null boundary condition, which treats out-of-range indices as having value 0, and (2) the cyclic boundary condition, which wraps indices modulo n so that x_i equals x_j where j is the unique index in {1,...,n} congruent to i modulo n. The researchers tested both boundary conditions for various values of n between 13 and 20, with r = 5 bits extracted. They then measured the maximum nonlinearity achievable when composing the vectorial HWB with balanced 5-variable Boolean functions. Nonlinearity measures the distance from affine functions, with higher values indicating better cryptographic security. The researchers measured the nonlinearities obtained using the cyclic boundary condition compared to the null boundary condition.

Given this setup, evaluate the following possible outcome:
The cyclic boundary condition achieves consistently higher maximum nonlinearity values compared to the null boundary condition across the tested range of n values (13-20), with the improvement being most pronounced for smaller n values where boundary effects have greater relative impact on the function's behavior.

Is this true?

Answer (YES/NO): NO